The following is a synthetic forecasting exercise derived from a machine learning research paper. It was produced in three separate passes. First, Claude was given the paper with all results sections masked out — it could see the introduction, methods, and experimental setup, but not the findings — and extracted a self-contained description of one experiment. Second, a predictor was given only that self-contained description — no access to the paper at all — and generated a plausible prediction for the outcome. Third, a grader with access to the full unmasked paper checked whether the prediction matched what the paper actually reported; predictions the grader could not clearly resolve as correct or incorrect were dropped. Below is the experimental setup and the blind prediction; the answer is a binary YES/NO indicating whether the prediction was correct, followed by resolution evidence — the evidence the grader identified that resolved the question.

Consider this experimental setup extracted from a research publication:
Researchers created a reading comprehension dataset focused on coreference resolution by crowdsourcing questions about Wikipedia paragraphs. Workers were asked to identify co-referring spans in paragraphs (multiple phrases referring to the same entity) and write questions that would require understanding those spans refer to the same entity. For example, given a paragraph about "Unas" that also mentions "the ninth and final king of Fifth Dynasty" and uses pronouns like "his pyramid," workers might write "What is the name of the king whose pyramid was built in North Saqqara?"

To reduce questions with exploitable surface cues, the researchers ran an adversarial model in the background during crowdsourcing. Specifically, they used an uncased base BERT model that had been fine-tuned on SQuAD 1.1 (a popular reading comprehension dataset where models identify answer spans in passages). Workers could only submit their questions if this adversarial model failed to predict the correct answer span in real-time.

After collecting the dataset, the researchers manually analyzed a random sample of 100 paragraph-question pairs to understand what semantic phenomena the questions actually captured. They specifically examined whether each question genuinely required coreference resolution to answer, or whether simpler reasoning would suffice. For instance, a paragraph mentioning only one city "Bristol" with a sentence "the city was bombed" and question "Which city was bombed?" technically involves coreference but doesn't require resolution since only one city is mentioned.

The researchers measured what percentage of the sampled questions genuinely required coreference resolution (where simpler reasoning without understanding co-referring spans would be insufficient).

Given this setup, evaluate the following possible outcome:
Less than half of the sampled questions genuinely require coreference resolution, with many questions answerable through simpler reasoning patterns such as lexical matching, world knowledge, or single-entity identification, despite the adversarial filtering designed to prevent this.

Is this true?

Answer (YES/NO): NO